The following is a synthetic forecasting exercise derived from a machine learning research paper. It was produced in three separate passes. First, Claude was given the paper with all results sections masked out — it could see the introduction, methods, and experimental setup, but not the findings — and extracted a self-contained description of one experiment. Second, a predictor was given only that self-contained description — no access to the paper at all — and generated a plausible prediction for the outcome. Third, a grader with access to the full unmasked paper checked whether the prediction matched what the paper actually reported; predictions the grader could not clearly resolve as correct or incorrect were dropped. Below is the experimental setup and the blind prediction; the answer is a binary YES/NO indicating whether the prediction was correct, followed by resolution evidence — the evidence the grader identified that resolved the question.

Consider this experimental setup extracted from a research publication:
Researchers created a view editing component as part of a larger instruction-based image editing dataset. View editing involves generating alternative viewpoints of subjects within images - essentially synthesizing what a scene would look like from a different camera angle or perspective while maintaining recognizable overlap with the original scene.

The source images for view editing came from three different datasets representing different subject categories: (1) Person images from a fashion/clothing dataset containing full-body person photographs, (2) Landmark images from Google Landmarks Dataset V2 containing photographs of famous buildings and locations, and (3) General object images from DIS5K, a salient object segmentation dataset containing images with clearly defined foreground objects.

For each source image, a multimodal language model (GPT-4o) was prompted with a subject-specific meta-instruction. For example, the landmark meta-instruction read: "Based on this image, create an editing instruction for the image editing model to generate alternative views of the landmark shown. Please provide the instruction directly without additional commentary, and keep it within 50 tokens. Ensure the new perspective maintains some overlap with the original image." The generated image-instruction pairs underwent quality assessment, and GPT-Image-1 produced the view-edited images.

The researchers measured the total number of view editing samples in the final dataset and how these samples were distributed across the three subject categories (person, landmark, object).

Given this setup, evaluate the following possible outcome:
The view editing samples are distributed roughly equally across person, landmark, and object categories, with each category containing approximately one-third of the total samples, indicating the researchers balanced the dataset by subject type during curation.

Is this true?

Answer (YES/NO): NO